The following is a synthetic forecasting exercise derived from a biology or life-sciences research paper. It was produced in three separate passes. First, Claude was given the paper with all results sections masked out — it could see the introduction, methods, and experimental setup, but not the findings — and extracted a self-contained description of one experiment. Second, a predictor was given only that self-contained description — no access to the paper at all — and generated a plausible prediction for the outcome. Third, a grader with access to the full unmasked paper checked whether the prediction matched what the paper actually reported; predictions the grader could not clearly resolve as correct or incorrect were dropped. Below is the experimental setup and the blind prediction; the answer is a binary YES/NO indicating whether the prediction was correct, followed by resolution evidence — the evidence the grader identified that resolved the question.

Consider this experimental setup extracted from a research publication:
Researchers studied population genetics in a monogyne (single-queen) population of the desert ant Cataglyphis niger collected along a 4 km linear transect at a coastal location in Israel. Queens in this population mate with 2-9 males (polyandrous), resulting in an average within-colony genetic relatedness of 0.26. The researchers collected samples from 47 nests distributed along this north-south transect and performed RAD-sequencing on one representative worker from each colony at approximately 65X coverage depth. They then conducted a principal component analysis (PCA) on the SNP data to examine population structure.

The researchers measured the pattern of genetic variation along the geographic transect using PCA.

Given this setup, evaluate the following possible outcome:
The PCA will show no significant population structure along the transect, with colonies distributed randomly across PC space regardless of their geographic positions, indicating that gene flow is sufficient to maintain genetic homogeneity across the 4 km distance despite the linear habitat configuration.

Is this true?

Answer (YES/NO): NO